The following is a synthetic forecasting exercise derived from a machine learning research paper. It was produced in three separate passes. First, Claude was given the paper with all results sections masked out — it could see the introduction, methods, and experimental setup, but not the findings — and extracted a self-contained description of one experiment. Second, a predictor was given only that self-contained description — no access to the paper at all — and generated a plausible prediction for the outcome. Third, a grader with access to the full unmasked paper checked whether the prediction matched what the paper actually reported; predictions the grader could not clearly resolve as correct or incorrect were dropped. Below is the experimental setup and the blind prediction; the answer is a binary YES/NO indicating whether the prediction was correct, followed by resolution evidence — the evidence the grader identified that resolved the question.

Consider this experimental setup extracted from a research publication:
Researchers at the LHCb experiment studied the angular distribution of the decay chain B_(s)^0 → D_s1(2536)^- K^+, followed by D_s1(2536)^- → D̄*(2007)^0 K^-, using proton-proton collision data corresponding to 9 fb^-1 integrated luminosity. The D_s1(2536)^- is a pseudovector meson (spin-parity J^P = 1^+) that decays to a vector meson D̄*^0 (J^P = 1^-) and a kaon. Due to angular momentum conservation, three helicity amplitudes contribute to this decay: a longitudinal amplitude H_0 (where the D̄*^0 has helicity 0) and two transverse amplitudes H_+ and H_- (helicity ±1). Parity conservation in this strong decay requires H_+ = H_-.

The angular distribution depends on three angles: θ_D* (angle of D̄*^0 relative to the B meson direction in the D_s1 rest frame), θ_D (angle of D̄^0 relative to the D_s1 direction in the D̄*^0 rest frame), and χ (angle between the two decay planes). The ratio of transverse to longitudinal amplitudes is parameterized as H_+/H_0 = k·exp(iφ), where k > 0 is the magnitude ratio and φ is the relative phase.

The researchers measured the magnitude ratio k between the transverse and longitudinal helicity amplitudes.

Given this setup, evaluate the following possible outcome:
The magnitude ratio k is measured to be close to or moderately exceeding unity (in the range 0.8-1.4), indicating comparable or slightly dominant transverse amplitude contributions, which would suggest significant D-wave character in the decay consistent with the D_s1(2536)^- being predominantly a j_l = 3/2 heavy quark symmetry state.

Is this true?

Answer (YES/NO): NO